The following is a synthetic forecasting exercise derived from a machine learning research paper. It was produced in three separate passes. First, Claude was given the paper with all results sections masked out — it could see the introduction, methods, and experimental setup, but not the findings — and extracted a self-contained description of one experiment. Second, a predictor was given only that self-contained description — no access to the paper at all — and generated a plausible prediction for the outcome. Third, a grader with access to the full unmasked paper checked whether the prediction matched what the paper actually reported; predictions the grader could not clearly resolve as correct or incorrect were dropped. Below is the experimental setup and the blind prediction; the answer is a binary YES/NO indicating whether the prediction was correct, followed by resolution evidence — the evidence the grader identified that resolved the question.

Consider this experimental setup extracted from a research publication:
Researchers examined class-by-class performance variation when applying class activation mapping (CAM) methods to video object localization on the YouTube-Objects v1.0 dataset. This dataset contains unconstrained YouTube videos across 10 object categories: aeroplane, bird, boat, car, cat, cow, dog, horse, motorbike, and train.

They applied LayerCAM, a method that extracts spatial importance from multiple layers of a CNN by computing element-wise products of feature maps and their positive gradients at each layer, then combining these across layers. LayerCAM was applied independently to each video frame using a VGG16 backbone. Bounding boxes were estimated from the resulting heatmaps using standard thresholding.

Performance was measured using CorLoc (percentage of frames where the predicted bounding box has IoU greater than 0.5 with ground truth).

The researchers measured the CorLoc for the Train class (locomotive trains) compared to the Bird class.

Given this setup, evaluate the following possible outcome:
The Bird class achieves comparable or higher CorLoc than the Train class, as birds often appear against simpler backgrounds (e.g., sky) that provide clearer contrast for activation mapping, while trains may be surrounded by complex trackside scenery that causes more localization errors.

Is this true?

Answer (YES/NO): YES